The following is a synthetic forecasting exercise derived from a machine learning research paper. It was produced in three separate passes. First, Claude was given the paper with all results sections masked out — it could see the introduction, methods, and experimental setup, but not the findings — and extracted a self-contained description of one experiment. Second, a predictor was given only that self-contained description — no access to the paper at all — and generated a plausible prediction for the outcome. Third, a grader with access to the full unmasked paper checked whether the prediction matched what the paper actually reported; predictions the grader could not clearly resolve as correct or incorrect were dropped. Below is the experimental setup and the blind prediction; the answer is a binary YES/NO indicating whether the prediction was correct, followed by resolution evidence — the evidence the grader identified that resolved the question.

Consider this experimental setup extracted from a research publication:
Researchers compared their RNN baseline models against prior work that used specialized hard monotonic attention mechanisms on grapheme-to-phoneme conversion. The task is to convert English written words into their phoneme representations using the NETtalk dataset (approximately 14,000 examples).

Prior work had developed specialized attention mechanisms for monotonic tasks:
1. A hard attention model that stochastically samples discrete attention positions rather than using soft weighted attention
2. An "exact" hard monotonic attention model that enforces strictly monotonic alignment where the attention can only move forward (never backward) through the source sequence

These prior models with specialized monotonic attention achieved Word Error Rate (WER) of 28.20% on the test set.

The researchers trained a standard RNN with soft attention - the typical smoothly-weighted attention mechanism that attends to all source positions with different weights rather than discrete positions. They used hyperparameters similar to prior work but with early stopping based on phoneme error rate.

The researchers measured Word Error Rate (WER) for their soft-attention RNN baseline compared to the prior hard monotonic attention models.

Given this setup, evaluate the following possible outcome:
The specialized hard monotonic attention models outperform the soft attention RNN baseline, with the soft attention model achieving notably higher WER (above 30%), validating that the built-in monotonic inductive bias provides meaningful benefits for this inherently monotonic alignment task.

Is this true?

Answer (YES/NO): NO